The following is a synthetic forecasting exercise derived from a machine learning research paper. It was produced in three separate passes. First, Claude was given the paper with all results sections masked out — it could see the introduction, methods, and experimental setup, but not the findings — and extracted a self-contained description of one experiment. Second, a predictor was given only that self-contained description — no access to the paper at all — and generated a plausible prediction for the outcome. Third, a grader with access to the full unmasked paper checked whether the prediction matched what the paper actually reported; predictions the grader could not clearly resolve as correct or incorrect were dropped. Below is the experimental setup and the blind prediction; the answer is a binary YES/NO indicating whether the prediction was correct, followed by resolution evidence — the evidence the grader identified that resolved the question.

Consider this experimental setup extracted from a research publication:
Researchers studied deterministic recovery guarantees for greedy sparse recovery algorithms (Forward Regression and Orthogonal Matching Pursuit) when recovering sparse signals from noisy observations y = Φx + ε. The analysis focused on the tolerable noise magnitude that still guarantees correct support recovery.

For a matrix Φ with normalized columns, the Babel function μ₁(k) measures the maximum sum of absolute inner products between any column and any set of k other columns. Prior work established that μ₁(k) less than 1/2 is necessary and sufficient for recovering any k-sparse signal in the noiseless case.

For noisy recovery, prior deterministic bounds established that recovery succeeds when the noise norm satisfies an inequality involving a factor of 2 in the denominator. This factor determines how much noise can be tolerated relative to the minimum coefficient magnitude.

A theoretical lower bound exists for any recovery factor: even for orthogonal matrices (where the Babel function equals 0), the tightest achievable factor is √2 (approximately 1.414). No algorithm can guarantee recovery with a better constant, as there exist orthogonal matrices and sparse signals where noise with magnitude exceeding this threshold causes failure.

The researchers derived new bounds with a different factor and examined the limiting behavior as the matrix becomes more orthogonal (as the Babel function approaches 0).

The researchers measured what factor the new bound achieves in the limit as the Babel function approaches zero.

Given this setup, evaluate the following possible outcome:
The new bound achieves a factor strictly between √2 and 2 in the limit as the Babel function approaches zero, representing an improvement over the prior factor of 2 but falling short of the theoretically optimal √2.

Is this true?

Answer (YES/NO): NO